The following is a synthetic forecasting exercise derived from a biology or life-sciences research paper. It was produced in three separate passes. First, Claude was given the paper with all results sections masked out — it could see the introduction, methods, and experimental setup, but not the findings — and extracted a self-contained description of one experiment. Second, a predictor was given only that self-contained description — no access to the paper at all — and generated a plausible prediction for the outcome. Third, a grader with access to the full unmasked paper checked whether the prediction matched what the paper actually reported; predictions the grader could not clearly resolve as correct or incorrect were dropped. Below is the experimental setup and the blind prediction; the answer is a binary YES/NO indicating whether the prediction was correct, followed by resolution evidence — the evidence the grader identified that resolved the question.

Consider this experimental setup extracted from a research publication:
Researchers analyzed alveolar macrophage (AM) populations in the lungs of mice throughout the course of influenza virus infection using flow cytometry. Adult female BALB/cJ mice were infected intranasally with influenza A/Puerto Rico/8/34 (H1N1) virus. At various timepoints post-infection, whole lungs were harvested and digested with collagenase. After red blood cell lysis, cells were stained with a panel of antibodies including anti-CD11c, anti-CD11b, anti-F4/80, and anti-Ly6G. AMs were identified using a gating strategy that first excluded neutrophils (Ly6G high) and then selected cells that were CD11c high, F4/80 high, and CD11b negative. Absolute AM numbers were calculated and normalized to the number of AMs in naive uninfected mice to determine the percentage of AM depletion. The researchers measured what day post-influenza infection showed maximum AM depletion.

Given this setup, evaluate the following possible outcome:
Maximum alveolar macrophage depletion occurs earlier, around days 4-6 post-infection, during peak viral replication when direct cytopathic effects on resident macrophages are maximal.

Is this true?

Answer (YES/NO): NO